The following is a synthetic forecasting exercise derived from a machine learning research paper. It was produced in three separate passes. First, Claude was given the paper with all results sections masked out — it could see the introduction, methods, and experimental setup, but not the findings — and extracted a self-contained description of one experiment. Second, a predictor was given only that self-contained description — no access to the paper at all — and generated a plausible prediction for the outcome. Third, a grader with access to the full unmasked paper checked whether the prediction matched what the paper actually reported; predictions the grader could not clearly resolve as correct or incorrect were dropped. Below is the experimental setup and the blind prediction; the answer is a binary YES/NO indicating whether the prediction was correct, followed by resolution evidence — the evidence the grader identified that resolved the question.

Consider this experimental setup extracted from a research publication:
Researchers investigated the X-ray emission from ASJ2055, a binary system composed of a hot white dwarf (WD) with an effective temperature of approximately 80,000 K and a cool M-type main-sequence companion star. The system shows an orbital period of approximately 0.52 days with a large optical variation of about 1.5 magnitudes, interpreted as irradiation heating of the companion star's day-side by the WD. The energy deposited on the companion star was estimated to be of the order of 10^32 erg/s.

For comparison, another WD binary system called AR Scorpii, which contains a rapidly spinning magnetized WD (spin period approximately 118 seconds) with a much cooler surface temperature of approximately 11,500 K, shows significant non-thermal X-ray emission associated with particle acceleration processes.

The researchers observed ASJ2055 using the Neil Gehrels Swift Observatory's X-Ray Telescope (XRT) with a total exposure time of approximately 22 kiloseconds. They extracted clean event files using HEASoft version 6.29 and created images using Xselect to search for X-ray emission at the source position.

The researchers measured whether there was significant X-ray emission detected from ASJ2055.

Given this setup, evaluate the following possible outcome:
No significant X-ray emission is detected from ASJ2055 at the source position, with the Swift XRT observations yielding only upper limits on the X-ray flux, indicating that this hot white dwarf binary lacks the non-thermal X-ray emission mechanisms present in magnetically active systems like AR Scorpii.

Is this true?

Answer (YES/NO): YES